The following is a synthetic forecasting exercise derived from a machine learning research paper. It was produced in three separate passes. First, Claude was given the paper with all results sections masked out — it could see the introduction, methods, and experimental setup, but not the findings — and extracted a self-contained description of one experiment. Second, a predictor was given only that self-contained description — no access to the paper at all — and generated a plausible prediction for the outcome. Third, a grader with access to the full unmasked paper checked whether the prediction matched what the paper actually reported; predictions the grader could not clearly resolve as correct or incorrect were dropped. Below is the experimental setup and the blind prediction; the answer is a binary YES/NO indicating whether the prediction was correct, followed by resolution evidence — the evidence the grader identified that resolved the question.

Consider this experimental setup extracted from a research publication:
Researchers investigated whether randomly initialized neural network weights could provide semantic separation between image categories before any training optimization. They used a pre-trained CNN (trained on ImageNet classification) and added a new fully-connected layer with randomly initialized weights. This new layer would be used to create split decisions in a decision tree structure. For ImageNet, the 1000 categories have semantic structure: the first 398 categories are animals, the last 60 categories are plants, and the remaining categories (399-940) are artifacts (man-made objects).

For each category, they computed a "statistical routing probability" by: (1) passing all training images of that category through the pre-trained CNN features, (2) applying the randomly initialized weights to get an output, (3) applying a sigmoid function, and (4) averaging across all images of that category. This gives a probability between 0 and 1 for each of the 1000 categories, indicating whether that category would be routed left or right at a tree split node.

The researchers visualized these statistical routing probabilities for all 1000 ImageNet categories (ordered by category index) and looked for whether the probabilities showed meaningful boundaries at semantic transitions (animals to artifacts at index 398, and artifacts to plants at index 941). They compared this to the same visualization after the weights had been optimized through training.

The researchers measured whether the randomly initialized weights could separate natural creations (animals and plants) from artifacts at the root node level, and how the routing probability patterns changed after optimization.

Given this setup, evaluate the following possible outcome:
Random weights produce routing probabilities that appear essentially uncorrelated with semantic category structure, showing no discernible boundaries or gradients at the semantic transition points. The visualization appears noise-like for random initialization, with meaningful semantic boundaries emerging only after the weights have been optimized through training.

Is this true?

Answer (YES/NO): NO